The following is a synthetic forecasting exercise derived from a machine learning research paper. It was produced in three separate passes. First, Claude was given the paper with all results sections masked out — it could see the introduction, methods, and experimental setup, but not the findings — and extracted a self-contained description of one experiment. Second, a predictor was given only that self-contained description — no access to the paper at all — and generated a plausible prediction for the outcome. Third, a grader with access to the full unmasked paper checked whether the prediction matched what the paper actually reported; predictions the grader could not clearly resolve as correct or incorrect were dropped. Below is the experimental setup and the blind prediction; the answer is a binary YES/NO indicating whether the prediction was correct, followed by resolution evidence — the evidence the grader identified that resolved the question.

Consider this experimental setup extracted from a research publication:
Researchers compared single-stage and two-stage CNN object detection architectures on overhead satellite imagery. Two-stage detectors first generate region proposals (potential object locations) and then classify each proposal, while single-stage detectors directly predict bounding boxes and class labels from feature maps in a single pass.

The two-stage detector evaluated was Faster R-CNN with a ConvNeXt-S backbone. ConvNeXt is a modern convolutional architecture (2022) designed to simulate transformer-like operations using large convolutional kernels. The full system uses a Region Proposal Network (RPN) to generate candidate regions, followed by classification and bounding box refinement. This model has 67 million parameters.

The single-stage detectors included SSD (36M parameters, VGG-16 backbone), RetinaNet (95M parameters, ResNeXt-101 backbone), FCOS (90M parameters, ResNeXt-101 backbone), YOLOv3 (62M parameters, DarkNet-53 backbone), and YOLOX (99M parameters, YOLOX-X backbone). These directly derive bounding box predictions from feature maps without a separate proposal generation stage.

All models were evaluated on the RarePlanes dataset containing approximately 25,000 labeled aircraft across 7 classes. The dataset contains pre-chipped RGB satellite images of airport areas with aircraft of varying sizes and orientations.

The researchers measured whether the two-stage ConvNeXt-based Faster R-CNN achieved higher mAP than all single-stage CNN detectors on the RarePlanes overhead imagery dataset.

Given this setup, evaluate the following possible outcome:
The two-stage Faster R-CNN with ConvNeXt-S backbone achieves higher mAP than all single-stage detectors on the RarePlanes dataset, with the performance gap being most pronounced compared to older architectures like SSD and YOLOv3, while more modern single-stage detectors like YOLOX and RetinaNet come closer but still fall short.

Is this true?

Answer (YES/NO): NO